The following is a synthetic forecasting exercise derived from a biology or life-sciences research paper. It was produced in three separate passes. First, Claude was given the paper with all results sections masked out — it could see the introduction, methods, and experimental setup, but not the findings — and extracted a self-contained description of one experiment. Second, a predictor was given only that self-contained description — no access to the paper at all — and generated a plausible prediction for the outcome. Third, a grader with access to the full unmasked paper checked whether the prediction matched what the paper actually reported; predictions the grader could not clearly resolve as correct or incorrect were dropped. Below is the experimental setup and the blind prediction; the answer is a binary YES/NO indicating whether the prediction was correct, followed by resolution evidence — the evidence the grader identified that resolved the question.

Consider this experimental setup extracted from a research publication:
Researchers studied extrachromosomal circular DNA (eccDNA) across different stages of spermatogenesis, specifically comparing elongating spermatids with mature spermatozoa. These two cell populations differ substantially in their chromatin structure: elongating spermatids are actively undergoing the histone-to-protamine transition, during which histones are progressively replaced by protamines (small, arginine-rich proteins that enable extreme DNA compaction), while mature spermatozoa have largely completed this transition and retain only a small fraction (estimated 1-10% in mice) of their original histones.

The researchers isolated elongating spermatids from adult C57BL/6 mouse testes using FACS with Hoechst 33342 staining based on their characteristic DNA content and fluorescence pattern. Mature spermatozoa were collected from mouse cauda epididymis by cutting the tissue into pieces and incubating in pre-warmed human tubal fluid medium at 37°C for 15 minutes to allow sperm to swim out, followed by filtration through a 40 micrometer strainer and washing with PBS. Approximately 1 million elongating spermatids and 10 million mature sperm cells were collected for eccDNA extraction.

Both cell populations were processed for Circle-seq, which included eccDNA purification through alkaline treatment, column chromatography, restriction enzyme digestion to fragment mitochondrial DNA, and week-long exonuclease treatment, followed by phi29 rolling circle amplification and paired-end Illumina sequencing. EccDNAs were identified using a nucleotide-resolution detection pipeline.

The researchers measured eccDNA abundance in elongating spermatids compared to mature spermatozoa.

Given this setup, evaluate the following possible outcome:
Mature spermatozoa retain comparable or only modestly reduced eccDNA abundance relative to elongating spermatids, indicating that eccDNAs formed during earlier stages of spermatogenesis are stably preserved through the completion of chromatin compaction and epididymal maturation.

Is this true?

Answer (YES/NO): NO